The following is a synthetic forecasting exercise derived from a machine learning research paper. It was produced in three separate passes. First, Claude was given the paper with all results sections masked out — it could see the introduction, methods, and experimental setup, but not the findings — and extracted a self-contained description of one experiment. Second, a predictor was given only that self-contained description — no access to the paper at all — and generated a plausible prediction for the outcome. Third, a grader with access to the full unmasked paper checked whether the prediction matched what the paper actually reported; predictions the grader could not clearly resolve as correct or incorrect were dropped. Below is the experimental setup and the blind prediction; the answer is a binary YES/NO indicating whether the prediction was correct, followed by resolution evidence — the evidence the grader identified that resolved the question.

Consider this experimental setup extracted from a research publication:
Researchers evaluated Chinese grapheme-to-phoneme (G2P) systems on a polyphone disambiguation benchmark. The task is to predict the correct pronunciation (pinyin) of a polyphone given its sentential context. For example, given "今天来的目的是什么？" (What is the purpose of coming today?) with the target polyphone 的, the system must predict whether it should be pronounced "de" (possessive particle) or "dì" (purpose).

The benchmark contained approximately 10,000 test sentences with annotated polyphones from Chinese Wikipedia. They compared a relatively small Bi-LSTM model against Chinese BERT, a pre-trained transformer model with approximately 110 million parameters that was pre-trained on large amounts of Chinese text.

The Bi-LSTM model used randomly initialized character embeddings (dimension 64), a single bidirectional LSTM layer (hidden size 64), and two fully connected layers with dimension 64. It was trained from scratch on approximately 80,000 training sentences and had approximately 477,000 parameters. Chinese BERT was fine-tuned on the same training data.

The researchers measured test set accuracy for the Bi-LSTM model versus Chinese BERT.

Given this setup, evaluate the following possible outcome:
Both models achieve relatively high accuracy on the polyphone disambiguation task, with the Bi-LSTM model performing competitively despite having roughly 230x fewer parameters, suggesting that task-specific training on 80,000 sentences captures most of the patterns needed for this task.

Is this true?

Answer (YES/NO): YES